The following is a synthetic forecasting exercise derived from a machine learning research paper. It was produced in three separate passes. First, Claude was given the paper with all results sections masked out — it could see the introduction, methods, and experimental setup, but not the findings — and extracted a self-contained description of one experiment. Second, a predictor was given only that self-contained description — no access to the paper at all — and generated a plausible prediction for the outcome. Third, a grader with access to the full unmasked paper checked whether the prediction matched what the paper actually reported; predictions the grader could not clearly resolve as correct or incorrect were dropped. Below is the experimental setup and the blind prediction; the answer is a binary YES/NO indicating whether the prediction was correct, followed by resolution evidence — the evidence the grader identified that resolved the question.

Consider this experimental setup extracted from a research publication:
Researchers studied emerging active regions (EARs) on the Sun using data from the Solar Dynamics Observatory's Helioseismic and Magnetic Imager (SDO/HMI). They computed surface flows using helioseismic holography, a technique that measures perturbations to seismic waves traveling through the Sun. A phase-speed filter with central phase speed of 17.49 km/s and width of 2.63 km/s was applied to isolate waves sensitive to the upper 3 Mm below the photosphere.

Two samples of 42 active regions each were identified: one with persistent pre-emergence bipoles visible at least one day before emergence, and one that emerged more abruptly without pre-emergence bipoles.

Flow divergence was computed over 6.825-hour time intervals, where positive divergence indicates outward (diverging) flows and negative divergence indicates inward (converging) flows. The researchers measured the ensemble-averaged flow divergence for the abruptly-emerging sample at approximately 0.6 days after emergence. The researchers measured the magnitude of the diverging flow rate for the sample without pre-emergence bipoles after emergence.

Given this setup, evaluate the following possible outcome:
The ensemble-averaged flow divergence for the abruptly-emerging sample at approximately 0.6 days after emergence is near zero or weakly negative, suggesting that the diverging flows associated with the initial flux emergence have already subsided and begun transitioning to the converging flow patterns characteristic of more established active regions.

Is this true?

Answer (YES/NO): NO